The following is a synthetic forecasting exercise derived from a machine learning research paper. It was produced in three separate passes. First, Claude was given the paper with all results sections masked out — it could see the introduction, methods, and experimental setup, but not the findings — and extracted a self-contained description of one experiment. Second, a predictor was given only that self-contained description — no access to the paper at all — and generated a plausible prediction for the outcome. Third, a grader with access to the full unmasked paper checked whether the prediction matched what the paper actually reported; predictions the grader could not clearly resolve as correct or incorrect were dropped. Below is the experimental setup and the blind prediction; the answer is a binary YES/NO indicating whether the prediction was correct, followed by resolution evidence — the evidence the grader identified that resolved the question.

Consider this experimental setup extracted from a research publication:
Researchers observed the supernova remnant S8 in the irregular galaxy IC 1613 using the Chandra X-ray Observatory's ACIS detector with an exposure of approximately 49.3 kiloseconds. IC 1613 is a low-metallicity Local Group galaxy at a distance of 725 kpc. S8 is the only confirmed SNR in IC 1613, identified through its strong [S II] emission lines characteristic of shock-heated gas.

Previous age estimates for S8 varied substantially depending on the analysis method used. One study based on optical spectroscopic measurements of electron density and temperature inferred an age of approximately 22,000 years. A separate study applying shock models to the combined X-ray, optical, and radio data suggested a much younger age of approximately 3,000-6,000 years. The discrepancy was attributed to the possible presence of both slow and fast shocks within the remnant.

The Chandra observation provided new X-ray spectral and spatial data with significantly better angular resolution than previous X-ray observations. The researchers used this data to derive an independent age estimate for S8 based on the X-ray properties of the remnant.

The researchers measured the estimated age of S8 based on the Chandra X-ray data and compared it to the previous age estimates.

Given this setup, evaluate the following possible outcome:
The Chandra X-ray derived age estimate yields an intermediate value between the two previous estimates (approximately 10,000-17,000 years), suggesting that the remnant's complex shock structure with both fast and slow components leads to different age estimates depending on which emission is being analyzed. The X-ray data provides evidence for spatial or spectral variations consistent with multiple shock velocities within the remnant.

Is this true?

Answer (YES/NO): NO